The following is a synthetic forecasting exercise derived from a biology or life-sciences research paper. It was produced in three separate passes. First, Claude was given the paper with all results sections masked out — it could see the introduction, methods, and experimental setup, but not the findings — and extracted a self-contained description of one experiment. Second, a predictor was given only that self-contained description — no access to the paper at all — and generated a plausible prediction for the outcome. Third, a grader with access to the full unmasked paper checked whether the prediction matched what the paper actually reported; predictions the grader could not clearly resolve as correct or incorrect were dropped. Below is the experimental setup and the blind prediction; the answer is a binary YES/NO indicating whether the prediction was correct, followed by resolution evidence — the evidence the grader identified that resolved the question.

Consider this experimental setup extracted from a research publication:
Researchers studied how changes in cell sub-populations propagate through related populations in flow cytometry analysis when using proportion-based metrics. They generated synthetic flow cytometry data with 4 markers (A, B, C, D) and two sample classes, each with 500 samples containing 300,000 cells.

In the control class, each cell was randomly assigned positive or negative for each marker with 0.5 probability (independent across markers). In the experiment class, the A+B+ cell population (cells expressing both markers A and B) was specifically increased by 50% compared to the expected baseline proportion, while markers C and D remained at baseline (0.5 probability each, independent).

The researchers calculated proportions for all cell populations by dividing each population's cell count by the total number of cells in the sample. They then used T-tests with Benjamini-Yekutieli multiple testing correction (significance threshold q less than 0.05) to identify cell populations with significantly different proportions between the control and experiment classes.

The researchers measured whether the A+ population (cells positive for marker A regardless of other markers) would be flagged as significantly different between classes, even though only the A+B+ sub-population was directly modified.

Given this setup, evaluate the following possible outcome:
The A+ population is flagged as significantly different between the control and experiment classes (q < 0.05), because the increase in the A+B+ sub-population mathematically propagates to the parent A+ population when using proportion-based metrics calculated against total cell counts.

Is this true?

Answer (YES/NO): YES